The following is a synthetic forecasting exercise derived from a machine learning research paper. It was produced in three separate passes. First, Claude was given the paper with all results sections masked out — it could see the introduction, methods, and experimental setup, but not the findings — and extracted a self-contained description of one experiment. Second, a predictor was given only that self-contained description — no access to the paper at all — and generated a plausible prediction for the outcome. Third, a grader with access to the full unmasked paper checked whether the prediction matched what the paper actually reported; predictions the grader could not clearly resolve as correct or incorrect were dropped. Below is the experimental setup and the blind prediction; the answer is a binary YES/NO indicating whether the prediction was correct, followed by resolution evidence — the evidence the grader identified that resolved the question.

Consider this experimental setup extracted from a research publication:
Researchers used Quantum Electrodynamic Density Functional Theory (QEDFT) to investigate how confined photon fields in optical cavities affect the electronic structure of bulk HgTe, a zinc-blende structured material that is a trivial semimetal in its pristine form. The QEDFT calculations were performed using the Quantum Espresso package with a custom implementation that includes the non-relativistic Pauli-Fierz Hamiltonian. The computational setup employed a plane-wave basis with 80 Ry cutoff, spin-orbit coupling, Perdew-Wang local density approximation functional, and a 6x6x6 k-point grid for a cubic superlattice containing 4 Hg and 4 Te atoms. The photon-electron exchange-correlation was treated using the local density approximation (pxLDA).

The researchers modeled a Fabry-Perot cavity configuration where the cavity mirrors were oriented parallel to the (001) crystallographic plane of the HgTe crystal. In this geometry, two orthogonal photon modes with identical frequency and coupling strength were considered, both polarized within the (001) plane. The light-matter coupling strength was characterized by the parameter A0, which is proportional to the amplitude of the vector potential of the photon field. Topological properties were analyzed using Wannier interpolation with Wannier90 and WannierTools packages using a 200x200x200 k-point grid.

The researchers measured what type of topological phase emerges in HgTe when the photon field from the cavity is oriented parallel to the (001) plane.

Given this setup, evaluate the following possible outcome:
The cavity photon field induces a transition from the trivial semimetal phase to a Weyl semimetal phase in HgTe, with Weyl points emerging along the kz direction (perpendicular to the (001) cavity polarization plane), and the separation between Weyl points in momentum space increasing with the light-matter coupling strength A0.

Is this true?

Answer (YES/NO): NO